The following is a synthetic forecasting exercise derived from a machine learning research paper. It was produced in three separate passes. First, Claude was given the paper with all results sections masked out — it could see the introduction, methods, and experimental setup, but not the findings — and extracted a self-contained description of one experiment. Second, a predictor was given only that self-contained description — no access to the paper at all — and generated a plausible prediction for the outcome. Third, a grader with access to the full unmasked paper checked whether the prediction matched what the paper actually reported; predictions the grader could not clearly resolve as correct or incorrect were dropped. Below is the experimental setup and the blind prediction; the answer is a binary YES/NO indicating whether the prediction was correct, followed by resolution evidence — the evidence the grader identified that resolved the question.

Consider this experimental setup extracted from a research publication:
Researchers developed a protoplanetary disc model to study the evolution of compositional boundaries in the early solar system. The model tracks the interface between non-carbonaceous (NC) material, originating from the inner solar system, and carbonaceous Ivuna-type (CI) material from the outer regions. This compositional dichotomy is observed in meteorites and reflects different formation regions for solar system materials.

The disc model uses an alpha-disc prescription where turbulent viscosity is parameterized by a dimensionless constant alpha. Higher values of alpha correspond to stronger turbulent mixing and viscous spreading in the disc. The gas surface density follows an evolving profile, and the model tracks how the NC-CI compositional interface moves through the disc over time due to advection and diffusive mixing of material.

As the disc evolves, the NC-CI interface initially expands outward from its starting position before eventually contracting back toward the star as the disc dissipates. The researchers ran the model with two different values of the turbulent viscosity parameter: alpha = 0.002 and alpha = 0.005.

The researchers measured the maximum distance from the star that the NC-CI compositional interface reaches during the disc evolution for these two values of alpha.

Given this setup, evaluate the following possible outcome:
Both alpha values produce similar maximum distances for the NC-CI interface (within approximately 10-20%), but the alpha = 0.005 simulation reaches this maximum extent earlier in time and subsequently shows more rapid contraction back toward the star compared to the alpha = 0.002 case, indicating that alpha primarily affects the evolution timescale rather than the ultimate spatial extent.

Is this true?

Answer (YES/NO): NO